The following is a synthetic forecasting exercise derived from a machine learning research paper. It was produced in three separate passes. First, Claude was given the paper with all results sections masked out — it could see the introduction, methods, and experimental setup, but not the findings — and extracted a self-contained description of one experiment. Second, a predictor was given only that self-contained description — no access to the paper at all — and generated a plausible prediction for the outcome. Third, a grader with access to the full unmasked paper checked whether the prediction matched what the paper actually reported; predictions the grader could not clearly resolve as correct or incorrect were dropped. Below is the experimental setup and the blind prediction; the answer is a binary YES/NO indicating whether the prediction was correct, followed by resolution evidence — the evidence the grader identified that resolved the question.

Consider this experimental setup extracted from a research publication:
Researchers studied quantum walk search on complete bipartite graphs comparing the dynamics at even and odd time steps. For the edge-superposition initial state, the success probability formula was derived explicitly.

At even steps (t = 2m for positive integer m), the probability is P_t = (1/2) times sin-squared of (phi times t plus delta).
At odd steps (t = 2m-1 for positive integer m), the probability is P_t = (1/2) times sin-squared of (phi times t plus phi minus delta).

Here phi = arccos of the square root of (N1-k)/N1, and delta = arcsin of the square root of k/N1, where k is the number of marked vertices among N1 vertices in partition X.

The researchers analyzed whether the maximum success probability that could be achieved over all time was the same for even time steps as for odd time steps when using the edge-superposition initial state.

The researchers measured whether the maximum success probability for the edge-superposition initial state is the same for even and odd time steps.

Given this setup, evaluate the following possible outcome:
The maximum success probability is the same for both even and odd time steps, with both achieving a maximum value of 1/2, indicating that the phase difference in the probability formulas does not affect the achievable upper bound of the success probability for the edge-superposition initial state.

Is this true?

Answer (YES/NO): YES